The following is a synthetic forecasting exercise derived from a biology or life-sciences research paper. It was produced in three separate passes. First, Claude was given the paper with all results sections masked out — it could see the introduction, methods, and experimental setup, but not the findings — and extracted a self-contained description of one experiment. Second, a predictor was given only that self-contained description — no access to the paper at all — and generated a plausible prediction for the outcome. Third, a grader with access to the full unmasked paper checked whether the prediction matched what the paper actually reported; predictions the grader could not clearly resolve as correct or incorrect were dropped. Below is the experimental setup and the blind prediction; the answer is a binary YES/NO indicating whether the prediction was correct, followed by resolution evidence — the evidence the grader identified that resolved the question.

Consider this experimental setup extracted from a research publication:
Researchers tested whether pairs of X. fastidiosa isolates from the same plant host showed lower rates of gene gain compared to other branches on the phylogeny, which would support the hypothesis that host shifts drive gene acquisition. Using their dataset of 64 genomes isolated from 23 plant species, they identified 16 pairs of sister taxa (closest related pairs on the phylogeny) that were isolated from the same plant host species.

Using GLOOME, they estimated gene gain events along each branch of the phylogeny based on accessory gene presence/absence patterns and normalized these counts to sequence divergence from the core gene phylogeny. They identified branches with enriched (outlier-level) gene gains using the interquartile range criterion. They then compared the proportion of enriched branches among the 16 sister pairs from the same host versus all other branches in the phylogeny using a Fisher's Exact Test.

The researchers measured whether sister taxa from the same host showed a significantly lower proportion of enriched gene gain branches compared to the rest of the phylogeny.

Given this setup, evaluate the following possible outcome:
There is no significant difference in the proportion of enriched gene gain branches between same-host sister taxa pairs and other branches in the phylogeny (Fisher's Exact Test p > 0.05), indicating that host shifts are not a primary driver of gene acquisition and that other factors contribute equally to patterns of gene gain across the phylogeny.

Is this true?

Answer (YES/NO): YES